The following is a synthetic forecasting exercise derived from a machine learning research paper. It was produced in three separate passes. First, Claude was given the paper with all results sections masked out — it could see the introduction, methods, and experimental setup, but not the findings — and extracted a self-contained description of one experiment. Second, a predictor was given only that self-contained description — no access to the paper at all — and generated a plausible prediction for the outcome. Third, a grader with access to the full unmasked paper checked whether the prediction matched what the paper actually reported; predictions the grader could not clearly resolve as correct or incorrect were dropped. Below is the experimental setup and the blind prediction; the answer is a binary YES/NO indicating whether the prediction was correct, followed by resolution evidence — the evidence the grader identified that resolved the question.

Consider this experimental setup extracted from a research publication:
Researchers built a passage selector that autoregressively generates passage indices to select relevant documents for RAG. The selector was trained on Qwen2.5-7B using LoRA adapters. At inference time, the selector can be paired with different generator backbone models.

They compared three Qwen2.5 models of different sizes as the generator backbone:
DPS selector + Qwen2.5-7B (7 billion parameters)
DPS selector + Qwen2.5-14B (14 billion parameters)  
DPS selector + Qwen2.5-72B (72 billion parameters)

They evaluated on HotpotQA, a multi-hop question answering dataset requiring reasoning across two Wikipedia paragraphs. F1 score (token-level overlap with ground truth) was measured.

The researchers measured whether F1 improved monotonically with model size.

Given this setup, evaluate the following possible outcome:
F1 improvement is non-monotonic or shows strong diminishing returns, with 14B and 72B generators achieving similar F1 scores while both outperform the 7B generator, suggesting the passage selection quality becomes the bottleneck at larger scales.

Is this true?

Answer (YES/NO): NO